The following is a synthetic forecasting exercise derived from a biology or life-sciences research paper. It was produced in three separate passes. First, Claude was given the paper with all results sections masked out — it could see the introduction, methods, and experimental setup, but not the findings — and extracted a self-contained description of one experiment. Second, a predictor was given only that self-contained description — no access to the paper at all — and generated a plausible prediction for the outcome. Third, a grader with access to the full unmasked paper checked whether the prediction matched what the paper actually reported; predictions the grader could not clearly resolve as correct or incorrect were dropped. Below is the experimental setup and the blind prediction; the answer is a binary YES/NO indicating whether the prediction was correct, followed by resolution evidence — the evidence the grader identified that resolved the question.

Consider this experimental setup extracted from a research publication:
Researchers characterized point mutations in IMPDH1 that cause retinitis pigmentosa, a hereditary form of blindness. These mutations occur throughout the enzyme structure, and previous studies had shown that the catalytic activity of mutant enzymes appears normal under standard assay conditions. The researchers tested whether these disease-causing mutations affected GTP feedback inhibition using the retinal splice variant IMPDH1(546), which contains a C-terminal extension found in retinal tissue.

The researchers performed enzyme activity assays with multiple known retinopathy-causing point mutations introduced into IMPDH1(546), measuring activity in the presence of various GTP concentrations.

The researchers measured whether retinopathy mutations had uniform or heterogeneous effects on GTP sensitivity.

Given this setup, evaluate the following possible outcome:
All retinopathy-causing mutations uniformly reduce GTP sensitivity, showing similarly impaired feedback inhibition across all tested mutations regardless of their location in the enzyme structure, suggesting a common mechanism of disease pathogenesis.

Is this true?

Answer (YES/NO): NO